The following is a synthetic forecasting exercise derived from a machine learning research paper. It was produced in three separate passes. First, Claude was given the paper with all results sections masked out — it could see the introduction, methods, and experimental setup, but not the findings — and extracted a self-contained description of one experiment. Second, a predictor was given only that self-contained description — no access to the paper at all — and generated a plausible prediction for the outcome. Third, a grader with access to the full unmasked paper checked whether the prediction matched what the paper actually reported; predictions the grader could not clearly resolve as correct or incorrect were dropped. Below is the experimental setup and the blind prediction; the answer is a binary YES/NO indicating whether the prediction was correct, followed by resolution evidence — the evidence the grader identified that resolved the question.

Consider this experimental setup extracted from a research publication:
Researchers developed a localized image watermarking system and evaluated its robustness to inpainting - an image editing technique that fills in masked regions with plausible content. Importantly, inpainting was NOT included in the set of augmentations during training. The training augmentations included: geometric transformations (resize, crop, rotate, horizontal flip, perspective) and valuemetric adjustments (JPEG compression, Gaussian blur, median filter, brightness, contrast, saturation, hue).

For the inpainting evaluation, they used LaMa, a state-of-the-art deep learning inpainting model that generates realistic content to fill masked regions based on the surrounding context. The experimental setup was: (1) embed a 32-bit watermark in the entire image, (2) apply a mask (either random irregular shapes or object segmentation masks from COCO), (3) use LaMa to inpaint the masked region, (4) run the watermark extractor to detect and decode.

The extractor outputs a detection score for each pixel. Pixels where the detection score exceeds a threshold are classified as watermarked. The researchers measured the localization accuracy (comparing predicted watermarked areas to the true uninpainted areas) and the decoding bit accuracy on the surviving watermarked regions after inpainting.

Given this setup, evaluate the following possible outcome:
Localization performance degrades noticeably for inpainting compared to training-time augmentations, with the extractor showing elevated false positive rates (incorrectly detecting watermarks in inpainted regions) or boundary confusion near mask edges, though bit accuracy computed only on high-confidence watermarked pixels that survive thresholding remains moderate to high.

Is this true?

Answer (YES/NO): NO